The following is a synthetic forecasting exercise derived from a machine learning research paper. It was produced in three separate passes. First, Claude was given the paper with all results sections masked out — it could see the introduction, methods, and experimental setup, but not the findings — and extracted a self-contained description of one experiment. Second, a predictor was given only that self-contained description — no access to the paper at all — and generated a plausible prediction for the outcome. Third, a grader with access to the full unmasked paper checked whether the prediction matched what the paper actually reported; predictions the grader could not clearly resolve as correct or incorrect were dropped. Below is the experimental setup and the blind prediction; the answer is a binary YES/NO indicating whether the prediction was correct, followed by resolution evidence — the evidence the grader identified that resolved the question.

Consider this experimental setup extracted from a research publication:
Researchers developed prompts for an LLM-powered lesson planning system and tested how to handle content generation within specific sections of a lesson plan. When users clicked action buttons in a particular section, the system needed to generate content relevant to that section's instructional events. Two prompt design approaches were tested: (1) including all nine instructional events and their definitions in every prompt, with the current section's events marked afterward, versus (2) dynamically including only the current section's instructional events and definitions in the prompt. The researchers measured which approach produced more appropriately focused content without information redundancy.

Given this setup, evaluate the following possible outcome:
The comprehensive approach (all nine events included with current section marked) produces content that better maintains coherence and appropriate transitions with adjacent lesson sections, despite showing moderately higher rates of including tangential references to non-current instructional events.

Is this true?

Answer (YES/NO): NO